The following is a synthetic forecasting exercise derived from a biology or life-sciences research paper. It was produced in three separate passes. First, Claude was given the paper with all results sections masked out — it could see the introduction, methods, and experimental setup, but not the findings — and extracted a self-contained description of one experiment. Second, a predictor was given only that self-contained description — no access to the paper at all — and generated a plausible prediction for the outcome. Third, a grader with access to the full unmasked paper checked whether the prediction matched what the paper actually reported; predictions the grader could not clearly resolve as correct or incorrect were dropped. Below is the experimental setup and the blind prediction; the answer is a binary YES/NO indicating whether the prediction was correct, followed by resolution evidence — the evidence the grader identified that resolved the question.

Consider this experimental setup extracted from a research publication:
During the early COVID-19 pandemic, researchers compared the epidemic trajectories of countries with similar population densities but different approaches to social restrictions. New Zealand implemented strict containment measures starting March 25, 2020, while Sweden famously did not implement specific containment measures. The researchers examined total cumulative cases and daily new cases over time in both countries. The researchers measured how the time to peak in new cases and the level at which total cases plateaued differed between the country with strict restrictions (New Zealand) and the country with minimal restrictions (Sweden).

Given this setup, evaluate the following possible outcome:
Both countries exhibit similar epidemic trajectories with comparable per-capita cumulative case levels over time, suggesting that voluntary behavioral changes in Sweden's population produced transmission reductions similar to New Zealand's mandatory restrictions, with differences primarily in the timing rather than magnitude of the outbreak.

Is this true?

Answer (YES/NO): NO